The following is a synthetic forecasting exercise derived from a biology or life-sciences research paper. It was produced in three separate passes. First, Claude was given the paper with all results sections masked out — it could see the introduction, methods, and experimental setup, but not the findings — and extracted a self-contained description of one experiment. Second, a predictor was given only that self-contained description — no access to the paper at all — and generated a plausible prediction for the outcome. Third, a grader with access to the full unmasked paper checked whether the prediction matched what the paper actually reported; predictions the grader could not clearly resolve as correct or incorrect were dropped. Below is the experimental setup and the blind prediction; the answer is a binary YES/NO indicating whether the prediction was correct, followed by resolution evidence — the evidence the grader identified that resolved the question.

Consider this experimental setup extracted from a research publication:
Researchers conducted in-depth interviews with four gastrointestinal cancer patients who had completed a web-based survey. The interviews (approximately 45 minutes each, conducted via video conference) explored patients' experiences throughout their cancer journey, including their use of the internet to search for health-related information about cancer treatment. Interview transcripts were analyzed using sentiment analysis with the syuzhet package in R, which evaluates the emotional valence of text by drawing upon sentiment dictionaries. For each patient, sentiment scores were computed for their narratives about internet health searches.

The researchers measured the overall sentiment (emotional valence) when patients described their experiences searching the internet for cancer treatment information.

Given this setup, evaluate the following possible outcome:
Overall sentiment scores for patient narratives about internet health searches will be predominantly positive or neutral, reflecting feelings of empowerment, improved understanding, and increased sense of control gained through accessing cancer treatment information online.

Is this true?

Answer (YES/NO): NO